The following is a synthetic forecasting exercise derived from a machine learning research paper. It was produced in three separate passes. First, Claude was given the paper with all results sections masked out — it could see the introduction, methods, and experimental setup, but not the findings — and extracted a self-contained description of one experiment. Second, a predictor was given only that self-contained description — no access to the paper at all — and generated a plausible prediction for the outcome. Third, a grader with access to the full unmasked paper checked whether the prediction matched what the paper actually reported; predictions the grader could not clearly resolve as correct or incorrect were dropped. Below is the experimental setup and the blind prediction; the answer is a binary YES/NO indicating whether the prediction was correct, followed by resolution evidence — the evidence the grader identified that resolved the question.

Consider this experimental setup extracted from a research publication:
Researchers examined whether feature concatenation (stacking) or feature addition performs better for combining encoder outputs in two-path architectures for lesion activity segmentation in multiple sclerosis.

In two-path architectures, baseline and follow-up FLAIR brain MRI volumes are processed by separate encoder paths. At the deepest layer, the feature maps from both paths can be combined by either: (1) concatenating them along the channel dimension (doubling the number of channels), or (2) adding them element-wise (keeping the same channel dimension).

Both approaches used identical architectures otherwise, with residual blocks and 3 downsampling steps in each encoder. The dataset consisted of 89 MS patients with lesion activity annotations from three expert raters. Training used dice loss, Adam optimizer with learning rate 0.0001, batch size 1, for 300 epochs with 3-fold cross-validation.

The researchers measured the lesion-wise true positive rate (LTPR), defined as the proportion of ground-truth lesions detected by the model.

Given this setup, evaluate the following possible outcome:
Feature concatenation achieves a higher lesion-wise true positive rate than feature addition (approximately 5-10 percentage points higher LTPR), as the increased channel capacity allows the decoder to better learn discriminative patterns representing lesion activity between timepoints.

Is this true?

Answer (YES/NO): NO